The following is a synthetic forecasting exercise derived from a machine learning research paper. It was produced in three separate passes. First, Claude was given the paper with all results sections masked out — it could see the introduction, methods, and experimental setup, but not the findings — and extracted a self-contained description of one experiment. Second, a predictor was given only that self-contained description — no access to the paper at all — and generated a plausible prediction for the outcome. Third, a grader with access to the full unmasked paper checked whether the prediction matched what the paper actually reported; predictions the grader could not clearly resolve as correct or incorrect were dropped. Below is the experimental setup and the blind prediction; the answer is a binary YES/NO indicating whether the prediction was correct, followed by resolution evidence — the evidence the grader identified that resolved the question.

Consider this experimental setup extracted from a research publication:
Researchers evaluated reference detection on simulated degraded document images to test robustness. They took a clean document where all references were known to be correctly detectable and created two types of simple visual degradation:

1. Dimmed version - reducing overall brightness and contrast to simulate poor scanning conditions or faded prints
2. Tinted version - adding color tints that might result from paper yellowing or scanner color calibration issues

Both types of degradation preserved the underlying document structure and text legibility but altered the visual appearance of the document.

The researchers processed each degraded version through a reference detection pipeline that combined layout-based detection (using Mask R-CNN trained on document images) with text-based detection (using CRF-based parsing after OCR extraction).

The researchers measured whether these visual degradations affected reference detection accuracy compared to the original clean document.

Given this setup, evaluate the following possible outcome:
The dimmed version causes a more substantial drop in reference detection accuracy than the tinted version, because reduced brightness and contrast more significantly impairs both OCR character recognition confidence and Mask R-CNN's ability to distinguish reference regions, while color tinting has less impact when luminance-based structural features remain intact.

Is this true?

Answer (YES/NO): NO